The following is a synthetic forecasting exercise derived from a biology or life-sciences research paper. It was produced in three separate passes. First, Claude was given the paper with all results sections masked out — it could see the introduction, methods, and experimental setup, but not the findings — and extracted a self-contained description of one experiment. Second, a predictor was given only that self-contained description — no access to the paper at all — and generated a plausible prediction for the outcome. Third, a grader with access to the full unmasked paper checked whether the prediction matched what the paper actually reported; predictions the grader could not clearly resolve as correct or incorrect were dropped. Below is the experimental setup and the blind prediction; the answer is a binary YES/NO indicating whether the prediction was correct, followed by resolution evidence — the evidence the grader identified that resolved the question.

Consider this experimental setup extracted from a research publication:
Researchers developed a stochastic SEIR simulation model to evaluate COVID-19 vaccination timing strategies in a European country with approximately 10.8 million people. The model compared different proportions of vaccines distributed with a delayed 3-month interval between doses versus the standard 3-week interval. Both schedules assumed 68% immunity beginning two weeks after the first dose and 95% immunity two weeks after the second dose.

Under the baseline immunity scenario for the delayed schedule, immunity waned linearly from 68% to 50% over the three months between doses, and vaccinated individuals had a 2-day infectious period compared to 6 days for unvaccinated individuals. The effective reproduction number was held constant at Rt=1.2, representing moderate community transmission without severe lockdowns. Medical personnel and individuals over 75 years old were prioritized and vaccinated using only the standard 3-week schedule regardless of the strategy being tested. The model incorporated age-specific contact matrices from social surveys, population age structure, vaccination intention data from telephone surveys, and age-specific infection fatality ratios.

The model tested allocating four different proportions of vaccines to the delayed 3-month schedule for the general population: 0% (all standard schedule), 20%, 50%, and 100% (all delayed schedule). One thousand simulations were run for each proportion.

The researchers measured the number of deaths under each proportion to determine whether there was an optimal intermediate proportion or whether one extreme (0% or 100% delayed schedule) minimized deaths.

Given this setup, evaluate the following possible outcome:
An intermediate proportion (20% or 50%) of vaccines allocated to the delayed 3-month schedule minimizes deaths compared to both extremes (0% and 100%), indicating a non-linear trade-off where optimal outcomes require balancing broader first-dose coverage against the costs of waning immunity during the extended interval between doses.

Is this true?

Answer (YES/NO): NO